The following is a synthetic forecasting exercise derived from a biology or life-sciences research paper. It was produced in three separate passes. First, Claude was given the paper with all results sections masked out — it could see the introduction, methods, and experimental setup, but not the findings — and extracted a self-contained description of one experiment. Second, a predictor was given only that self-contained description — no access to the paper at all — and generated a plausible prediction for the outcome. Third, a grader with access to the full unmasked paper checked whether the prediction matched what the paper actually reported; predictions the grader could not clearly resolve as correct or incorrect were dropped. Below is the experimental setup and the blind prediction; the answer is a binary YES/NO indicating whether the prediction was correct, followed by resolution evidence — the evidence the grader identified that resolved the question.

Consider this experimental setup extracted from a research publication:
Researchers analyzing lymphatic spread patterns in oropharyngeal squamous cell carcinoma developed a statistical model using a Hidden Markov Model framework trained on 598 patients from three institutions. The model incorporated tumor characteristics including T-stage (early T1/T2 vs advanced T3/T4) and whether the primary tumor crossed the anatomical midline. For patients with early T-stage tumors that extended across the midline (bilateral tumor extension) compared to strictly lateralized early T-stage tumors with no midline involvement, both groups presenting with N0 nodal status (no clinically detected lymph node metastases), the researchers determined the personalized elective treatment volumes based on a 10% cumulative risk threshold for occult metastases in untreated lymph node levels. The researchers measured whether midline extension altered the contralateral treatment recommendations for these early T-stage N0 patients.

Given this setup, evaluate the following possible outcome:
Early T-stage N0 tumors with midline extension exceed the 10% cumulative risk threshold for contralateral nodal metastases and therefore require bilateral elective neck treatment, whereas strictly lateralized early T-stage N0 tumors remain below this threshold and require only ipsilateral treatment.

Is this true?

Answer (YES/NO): YES